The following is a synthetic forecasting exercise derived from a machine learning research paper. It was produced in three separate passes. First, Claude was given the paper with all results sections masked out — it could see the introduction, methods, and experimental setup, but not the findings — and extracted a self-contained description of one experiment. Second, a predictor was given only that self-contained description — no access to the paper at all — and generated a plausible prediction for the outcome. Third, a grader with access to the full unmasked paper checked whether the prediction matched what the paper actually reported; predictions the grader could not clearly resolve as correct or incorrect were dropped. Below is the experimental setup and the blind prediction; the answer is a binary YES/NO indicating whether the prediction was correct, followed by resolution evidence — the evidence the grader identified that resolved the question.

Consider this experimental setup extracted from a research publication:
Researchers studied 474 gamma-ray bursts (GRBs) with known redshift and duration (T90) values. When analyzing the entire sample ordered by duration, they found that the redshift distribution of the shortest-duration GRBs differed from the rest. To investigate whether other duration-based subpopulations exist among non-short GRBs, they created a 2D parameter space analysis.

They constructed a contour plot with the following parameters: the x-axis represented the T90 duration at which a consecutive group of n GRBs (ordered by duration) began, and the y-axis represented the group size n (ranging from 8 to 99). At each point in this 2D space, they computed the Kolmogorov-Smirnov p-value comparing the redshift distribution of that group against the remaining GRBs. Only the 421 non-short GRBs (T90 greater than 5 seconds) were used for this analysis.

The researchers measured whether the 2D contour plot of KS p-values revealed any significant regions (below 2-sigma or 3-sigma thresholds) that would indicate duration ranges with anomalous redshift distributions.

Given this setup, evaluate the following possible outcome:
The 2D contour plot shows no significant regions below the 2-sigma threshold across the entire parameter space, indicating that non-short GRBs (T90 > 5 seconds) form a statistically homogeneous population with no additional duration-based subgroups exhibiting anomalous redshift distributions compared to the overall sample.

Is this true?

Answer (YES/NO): NO